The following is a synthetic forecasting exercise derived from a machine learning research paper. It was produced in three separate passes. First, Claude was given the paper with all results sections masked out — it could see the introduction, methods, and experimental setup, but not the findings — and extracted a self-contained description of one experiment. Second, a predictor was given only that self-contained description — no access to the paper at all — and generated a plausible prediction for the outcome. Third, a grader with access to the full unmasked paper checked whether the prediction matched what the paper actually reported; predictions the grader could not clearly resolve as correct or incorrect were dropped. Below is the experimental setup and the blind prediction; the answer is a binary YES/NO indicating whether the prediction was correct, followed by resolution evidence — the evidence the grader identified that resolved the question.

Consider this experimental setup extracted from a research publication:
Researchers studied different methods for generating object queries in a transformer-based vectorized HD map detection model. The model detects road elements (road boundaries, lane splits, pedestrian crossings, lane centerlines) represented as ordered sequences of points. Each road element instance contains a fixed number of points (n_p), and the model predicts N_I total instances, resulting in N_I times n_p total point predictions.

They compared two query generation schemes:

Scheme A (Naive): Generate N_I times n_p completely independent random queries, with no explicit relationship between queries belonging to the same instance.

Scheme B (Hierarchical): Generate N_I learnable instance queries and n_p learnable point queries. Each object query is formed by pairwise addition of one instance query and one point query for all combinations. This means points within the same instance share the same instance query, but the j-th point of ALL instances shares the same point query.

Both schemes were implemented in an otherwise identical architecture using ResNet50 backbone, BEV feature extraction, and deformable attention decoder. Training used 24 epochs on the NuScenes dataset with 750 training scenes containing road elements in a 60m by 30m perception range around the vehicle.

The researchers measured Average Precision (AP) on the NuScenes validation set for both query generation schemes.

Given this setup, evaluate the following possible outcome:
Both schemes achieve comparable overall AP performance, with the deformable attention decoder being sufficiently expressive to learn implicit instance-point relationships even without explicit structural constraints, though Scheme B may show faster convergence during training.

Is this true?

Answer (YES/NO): NO